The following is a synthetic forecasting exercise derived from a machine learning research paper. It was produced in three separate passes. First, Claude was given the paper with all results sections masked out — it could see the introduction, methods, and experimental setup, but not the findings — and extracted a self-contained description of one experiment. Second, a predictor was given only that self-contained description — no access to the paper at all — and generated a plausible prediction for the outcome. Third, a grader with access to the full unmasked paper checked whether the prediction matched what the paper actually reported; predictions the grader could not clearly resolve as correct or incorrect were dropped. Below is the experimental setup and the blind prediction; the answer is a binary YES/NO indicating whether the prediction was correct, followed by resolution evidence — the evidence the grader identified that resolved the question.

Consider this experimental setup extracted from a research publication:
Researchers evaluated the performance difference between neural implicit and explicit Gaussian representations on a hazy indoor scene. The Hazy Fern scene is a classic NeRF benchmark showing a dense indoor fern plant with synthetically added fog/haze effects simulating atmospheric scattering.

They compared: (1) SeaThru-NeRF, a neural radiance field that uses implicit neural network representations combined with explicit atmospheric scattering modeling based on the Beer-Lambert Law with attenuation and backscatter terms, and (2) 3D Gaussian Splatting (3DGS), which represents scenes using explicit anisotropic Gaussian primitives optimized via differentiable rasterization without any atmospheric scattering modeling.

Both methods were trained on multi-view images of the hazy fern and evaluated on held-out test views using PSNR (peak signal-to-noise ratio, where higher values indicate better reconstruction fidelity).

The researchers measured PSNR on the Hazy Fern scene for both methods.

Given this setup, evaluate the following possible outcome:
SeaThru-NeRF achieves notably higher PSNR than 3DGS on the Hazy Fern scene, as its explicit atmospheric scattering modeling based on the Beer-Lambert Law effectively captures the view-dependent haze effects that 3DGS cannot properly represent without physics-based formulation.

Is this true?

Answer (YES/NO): YES